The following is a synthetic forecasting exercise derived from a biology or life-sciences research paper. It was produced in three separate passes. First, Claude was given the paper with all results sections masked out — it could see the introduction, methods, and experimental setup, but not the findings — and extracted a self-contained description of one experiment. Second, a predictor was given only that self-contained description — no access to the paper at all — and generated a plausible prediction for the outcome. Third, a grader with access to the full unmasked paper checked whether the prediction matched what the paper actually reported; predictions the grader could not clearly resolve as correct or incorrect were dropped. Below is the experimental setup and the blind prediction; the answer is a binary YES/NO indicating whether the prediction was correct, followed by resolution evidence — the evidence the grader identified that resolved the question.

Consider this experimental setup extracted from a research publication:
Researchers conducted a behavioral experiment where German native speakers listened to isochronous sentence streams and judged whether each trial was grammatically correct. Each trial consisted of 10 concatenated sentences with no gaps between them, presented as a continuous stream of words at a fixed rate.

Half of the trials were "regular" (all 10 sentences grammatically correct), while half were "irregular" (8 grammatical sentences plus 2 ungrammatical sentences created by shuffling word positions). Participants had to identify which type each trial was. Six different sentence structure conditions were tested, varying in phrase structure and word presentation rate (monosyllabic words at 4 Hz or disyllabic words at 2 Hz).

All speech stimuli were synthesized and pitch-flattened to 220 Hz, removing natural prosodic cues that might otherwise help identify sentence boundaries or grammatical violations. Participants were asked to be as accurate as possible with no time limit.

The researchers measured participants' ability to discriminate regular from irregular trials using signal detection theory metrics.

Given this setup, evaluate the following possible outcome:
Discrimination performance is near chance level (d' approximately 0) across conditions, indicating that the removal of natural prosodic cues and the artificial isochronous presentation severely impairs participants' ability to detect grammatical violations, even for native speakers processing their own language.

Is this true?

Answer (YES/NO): NO